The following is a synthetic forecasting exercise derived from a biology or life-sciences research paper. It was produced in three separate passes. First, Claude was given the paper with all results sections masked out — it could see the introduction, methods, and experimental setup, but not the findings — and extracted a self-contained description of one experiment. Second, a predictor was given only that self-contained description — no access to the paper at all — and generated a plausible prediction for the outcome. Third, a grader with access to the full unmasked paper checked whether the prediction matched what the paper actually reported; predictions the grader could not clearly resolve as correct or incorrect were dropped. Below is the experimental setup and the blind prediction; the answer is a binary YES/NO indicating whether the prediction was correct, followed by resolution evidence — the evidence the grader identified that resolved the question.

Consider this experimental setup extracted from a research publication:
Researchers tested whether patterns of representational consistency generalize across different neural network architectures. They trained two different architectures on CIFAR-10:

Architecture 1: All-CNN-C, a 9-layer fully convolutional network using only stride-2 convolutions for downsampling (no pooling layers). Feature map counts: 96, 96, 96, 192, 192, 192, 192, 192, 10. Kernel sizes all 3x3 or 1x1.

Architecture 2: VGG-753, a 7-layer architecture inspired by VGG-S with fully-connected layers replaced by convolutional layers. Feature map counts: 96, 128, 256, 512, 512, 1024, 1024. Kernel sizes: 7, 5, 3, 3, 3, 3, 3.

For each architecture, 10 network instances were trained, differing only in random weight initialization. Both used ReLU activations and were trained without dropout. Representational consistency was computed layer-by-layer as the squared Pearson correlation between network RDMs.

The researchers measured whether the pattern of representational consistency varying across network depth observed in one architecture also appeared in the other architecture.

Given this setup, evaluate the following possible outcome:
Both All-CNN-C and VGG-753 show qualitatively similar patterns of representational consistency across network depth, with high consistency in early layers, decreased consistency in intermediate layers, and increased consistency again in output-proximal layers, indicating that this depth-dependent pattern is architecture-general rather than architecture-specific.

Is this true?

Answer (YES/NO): NO